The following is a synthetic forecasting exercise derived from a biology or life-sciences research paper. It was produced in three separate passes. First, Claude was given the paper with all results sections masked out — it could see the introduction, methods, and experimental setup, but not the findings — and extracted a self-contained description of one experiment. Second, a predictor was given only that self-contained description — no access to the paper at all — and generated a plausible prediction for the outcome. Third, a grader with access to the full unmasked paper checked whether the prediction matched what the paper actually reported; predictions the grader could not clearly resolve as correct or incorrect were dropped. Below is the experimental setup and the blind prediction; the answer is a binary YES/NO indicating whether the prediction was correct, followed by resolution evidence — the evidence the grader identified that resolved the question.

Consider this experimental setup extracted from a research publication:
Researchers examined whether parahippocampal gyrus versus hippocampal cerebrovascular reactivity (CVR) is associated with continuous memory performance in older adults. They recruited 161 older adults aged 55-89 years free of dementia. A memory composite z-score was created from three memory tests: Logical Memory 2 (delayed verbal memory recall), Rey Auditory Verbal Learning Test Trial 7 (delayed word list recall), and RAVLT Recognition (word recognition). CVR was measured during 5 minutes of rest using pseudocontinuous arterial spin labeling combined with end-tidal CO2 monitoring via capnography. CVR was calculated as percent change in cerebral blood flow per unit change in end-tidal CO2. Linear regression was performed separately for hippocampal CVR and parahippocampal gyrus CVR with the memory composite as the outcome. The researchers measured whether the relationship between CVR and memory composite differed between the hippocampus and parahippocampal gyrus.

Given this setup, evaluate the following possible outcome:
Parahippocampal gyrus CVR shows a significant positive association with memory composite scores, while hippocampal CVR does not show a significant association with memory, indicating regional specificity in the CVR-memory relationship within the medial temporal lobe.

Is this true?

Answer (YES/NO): YES